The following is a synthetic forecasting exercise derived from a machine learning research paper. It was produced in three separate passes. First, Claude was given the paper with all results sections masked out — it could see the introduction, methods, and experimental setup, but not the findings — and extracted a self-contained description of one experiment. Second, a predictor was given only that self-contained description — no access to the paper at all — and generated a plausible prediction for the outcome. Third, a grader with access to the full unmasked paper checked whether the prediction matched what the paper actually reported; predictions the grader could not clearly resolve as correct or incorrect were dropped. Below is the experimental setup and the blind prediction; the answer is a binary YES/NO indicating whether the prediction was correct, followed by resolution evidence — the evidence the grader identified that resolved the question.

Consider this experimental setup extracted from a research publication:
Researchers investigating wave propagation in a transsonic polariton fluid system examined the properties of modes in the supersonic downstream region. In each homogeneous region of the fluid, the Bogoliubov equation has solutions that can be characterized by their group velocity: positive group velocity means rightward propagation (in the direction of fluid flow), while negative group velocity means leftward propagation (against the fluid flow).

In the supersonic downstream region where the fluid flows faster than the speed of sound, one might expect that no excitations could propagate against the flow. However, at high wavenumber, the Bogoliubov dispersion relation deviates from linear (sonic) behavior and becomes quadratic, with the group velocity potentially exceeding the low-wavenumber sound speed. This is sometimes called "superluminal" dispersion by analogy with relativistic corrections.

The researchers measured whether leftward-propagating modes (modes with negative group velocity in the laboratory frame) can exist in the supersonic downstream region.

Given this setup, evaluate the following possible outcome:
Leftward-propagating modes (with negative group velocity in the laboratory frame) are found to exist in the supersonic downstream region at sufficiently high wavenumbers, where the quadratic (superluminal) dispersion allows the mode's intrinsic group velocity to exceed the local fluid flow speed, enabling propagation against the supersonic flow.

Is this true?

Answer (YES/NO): YES